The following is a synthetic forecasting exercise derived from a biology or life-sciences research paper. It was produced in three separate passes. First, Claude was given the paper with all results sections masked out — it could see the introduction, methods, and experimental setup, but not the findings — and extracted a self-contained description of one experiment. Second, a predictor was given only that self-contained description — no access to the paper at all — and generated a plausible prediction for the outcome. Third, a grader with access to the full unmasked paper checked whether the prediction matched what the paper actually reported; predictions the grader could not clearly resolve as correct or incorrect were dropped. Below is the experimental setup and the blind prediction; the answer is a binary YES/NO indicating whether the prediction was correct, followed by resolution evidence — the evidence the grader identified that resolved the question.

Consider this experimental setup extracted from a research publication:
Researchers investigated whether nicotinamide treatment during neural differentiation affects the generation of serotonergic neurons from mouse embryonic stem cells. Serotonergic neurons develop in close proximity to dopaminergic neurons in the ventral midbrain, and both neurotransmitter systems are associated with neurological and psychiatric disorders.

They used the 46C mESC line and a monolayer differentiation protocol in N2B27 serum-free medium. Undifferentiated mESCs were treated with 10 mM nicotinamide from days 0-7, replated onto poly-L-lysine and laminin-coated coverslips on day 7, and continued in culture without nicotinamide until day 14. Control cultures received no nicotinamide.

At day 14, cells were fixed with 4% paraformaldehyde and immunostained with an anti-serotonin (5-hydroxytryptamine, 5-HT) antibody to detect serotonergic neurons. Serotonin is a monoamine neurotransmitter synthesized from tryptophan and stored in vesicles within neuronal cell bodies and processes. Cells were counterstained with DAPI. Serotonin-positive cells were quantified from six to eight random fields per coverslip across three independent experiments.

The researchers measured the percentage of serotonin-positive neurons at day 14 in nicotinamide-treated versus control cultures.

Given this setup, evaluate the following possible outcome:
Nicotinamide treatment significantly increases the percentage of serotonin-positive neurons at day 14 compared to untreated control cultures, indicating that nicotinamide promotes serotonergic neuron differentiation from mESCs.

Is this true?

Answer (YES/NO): YES